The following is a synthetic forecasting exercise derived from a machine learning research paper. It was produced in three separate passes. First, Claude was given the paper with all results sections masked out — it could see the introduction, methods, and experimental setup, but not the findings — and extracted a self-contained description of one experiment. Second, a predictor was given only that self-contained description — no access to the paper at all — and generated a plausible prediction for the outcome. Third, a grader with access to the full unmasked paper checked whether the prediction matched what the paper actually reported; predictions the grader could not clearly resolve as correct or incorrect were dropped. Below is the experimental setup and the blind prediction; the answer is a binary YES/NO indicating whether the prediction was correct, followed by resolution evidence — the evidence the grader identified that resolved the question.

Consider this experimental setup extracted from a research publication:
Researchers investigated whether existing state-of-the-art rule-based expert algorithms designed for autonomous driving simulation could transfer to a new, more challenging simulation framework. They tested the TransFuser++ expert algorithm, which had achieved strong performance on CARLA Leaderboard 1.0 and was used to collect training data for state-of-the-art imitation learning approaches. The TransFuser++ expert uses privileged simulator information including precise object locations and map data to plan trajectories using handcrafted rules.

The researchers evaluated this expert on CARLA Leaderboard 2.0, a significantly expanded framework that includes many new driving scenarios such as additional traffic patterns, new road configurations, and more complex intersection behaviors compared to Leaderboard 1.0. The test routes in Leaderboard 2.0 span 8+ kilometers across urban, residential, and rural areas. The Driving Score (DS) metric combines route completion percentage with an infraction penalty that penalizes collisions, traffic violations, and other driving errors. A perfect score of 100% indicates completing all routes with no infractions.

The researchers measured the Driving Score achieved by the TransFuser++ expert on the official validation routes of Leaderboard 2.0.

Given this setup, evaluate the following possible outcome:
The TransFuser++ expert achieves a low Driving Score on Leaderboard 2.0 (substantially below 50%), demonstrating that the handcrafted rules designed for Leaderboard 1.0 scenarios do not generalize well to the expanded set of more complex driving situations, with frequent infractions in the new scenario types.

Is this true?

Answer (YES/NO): YES